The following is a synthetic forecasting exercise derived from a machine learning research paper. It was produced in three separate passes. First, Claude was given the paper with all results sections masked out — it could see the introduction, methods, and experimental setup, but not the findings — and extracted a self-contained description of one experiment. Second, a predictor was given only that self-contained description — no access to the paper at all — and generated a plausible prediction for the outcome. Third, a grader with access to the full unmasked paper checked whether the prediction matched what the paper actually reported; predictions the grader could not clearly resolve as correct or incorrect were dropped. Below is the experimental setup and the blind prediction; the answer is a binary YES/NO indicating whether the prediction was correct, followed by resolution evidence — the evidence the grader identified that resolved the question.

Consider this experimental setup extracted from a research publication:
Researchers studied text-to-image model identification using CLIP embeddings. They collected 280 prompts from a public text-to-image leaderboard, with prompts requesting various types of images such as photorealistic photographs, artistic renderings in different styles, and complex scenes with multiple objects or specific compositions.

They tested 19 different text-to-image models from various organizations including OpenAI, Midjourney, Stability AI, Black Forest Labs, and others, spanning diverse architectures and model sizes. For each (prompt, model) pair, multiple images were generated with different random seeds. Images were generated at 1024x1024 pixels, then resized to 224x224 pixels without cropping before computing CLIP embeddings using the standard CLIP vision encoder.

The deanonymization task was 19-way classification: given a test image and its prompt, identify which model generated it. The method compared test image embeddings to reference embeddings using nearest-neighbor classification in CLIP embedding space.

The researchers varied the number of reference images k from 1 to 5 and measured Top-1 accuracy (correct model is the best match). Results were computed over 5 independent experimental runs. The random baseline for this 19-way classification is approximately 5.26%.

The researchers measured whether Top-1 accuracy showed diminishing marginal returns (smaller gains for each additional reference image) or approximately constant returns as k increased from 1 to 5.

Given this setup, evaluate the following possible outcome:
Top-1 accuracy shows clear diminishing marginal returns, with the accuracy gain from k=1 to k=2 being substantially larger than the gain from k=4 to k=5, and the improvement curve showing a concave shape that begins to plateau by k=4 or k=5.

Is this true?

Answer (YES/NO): NO